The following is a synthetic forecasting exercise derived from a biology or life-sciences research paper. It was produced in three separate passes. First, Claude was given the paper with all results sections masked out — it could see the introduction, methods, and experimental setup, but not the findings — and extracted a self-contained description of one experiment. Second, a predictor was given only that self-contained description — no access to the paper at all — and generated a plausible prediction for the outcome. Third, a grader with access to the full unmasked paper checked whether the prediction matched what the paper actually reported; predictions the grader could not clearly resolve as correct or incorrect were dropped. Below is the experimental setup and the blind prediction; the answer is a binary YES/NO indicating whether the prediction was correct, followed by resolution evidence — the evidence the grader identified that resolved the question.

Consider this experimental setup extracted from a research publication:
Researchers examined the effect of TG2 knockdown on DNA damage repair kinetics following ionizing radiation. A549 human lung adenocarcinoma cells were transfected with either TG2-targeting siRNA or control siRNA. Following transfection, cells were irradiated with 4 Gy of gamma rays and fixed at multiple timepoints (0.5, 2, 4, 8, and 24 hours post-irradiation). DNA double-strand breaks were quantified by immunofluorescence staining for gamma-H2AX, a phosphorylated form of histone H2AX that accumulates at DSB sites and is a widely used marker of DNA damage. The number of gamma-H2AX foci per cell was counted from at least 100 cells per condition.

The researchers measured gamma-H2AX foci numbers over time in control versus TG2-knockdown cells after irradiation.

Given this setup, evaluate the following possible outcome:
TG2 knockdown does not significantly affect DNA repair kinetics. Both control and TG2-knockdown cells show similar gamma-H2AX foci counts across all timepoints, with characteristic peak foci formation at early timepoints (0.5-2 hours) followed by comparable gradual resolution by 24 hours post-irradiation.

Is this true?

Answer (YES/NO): NO